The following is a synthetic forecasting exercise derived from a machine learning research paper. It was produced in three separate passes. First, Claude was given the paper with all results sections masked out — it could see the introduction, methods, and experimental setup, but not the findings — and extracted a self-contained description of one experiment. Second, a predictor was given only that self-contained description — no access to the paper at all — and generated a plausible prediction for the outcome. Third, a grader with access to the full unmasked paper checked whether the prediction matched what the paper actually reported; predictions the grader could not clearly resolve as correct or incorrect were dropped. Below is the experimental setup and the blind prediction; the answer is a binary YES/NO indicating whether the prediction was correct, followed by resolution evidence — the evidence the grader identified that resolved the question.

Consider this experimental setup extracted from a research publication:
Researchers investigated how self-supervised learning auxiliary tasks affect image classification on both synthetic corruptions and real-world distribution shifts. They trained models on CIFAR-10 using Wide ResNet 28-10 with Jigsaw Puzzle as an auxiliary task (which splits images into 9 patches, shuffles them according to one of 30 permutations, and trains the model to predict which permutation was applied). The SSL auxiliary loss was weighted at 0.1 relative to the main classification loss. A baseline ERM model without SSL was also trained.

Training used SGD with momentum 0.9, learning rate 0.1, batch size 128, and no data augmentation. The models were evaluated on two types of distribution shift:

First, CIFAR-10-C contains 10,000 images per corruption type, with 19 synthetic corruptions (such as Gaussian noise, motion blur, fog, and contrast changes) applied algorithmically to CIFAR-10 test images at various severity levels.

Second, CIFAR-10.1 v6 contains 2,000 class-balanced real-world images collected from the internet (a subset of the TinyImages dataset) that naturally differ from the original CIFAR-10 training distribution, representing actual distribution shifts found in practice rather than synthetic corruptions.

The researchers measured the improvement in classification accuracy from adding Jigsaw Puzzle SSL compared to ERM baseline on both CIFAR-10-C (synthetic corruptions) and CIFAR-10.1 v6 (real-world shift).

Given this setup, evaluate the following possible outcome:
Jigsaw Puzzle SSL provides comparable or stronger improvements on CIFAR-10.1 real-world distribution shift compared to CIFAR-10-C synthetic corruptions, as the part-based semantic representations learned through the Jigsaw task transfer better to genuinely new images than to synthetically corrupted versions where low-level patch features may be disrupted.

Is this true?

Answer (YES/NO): YES